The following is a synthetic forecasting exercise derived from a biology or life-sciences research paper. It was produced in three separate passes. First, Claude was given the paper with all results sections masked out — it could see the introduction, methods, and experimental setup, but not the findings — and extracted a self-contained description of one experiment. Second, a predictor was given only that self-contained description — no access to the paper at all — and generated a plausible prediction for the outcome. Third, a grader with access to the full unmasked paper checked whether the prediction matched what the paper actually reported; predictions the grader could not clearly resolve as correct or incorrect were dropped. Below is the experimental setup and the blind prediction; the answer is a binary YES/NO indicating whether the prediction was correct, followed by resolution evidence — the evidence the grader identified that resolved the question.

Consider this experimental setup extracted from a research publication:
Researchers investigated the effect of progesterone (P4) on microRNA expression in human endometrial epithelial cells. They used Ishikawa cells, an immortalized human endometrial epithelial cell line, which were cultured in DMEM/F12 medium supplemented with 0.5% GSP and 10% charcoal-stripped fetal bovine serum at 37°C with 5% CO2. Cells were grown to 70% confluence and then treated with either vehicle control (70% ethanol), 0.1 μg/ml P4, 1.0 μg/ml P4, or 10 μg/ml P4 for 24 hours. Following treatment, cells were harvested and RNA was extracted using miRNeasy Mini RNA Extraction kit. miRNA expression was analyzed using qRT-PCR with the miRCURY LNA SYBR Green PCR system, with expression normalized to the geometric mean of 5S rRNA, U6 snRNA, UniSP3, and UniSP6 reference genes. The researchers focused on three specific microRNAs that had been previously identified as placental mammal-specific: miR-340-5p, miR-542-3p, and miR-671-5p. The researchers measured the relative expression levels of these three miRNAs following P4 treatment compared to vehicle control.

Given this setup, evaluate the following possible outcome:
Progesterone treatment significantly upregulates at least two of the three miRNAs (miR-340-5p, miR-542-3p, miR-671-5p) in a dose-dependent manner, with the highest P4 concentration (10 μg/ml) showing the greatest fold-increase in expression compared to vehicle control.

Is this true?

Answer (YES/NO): NO